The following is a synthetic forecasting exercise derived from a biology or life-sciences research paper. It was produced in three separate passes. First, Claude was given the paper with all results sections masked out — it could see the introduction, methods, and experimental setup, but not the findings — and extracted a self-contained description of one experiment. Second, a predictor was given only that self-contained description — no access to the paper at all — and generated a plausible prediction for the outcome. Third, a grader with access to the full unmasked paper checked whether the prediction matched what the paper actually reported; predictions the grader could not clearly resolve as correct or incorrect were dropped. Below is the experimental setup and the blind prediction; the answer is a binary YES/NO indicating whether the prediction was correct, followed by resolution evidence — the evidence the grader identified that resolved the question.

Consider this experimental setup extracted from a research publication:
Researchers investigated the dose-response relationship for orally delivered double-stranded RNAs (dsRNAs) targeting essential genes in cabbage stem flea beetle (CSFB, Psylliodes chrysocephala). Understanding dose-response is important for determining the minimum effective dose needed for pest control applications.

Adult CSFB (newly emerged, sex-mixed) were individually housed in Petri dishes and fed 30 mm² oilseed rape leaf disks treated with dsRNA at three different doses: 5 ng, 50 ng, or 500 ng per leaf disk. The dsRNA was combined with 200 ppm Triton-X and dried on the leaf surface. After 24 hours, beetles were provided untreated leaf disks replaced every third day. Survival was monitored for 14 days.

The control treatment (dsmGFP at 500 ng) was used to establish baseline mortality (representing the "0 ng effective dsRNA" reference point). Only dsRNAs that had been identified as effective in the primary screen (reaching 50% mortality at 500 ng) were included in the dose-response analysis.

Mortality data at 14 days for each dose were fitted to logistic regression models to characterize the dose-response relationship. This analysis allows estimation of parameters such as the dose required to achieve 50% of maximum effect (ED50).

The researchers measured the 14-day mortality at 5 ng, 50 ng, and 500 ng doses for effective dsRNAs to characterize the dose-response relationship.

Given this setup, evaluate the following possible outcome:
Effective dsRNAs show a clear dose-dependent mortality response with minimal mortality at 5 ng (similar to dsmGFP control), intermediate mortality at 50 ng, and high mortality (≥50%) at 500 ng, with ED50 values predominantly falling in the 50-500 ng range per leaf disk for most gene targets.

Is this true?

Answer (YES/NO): NO